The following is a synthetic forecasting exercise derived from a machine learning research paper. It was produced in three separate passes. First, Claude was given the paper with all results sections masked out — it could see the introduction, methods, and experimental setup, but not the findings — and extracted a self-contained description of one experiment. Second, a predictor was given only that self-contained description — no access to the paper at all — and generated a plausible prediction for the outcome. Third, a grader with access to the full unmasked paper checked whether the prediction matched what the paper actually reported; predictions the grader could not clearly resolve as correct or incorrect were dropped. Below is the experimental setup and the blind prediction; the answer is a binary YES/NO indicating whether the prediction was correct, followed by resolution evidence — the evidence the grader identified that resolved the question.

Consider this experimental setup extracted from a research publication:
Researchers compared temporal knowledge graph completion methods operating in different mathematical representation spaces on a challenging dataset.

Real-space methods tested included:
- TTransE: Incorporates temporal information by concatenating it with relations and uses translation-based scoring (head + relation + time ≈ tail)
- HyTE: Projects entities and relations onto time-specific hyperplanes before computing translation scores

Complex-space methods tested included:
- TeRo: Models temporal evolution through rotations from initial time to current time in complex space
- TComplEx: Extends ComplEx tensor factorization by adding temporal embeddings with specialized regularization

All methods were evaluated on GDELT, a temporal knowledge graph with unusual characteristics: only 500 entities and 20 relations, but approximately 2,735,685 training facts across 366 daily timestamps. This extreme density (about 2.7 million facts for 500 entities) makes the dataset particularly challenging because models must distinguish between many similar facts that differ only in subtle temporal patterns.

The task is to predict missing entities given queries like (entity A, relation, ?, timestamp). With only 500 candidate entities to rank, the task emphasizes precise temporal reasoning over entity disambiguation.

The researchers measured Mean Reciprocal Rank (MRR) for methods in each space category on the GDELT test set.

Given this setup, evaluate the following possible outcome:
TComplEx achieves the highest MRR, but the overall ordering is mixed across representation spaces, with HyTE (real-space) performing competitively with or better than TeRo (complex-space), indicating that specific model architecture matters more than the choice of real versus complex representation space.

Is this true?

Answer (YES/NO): NO